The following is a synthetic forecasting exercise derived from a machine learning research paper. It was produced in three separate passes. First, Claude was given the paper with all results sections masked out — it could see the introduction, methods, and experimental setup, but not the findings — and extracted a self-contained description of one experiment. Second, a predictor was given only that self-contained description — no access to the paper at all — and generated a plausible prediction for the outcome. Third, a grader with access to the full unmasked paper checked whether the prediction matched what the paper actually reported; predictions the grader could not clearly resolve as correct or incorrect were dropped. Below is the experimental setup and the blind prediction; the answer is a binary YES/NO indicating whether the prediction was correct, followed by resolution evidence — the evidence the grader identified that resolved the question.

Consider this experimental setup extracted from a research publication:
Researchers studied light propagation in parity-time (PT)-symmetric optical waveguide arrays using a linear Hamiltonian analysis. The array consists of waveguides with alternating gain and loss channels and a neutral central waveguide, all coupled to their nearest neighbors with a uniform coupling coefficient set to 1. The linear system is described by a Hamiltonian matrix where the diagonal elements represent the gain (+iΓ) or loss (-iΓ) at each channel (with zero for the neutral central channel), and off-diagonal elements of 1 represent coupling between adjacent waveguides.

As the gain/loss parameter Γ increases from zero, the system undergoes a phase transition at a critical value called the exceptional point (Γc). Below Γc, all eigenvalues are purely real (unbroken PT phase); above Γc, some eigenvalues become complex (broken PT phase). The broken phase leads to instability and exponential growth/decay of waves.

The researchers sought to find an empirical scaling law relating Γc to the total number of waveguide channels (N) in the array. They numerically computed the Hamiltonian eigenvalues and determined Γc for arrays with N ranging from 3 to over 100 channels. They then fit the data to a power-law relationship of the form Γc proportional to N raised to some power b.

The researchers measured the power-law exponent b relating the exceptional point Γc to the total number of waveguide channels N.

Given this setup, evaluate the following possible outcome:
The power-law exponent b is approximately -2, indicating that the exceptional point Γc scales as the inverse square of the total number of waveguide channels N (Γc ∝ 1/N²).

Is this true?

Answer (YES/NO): NO